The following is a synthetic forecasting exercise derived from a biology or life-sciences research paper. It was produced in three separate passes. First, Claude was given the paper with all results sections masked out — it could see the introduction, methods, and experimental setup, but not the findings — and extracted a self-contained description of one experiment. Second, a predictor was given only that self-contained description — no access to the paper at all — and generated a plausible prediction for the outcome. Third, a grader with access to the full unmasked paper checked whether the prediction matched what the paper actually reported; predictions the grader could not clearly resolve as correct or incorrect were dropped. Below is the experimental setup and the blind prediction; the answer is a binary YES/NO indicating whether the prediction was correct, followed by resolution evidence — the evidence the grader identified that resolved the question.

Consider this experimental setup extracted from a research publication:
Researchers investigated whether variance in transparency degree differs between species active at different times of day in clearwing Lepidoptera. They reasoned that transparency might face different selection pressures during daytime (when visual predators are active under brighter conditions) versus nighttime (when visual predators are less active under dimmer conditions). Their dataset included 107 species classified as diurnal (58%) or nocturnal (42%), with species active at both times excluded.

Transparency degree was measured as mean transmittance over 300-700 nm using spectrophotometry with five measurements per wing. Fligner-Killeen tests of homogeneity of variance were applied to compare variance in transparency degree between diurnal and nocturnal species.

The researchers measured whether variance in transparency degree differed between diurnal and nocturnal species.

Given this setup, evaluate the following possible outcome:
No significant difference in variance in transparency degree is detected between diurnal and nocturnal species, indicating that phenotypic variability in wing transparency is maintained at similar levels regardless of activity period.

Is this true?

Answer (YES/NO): NO